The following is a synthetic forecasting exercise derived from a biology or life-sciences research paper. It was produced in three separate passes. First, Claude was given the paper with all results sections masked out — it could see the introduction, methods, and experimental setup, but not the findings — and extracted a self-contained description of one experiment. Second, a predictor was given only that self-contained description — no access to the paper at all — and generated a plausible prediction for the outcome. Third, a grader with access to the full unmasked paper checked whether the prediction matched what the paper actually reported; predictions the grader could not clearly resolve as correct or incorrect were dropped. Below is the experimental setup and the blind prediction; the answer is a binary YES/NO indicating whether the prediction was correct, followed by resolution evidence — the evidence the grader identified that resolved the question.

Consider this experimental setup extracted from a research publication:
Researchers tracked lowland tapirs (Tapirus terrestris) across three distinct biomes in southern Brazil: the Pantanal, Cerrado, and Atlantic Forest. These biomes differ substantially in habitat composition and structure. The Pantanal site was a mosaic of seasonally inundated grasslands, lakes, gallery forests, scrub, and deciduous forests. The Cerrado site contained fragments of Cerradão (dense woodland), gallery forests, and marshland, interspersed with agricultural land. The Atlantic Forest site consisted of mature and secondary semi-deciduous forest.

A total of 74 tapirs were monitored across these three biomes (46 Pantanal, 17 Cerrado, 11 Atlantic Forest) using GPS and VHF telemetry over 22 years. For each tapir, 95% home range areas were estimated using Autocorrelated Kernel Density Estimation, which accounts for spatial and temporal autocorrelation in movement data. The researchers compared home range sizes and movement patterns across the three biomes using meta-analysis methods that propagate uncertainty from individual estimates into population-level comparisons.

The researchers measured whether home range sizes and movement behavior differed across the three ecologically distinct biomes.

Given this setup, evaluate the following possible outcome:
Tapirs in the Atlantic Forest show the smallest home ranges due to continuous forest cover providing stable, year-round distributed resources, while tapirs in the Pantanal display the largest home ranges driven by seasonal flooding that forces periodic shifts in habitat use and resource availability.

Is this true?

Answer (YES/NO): NO